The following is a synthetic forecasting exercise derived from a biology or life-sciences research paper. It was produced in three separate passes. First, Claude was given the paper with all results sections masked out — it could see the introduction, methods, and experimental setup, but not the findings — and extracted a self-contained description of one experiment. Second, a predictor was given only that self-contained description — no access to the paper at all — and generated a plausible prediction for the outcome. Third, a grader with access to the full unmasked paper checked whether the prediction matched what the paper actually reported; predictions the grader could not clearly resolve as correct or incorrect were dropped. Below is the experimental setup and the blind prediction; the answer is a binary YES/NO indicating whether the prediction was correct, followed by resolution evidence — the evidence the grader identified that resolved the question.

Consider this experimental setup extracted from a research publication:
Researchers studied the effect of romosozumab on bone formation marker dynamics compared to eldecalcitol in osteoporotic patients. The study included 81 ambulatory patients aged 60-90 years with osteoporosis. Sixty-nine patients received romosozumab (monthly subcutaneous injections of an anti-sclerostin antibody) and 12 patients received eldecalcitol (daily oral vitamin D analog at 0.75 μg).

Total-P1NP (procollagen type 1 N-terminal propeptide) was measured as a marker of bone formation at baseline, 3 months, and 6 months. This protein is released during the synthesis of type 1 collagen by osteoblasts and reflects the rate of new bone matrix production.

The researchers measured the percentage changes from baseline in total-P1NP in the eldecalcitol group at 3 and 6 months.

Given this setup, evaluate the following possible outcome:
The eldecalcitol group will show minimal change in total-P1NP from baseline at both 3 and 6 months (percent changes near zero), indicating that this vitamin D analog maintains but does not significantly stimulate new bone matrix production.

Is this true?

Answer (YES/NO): NO